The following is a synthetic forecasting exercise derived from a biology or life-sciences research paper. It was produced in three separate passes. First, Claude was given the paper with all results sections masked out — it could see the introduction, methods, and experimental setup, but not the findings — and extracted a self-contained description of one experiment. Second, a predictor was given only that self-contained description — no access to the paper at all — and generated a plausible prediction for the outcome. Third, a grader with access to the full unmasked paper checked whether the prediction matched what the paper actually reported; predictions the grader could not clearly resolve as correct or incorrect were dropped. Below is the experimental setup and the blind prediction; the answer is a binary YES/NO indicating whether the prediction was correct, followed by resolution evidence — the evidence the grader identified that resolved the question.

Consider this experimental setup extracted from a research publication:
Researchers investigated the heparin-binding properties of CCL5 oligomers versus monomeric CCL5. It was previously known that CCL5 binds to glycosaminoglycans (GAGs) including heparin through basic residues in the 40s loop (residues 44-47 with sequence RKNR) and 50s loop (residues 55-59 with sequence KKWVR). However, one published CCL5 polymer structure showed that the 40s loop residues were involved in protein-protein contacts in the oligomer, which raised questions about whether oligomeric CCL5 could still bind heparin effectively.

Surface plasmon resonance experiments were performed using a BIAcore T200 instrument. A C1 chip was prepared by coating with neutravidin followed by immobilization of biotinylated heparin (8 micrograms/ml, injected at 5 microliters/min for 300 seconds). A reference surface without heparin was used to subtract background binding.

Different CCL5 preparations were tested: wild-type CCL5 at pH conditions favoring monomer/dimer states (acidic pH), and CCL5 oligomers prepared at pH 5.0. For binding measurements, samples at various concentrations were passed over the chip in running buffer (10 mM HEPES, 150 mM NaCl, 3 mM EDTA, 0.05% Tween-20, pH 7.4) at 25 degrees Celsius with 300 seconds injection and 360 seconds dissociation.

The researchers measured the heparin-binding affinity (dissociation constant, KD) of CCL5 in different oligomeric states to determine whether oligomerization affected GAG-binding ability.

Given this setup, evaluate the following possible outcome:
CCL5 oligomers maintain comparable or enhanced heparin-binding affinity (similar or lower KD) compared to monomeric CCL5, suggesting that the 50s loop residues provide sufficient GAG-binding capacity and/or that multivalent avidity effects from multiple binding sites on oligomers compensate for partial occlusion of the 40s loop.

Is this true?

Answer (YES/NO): YES